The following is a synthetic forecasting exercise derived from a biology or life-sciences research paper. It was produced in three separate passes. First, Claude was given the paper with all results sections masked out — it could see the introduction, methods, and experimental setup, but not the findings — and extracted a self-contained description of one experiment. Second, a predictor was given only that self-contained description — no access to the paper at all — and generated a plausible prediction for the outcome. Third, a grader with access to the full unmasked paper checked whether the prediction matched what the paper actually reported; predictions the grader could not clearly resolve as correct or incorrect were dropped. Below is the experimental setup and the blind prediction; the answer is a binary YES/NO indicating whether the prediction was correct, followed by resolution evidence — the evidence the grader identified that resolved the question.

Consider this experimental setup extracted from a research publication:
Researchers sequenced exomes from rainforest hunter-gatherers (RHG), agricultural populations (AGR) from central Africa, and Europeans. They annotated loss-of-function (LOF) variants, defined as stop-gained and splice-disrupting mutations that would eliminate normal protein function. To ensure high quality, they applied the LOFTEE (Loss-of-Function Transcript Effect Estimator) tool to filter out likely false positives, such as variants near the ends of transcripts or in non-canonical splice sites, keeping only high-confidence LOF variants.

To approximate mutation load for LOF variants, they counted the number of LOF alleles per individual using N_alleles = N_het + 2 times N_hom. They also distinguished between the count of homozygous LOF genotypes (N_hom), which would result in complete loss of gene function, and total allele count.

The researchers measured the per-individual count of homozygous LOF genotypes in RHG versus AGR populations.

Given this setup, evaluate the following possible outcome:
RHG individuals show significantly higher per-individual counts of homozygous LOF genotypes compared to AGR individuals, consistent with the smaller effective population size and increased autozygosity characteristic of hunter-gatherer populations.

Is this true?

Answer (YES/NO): NO